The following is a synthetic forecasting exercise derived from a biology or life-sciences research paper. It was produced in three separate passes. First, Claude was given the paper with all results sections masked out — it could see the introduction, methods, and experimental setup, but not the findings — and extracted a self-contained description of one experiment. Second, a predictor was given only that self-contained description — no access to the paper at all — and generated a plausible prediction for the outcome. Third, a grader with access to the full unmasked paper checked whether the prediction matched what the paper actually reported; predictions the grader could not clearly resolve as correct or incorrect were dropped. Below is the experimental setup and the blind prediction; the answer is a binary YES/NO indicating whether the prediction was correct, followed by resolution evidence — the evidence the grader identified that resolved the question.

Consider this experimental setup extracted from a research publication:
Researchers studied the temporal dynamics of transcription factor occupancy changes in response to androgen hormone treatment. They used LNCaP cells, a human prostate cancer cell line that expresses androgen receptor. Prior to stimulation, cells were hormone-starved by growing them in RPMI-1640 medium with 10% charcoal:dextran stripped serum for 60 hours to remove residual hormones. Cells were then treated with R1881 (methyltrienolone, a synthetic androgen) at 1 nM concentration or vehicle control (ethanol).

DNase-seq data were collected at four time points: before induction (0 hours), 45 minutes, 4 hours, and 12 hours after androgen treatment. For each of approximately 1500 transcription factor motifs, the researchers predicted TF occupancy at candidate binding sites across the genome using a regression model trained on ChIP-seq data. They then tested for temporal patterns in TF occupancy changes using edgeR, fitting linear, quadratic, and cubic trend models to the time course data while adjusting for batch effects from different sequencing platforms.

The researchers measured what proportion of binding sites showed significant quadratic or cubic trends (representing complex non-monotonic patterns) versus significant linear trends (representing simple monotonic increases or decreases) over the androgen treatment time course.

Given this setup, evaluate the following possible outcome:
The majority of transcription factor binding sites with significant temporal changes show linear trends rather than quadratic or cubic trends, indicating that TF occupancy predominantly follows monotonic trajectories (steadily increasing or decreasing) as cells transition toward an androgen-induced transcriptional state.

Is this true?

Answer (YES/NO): YES